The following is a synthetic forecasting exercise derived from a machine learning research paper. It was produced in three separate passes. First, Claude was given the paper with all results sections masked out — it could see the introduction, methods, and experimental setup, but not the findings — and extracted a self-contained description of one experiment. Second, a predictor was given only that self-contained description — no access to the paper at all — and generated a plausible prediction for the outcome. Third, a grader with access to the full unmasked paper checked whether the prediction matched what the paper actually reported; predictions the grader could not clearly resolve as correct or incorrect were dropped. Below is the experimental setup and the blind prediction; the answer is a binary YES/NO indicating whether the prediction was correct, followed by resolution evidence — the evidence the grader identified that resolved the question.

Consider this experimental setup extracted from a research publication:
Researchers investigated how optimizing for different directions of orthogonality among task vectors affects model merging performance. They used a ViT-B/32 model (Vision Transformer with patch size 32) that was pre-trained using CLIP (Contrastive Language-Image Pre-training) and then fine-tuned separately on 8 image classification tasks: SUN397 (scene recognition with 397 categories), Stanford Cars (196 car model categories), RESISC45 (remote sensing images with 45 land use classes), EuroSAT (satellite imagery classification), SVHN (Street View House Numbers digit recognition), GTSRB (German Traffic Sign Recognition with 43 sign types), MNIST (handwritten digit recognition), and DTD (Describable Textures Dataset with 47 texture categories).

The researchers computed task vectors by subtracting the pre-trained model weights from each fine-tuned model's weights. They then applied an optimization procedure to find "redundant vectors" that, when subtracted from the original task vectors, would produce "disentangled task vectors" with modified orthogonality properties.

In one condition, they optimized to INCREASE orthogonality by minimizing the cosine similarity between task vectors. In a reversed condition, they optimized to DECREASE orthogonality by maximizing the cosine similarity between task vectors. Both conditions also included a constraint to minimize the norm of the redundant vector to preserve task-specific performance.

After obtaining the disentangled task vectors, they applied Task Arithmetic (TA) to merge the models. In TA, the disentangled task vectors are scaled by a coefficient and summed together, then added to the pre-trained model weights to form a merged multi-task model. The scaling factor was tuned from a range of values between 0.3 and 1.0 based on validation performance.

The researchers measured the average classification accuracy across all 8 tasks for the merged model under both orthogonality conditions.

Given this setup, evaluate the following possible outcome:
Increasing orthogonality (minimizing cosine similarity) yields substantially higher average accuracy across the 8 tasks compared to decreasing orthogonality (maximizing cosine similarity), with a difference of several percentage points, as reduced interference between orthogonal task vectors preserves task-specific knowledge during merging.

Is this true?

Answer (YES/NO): YES